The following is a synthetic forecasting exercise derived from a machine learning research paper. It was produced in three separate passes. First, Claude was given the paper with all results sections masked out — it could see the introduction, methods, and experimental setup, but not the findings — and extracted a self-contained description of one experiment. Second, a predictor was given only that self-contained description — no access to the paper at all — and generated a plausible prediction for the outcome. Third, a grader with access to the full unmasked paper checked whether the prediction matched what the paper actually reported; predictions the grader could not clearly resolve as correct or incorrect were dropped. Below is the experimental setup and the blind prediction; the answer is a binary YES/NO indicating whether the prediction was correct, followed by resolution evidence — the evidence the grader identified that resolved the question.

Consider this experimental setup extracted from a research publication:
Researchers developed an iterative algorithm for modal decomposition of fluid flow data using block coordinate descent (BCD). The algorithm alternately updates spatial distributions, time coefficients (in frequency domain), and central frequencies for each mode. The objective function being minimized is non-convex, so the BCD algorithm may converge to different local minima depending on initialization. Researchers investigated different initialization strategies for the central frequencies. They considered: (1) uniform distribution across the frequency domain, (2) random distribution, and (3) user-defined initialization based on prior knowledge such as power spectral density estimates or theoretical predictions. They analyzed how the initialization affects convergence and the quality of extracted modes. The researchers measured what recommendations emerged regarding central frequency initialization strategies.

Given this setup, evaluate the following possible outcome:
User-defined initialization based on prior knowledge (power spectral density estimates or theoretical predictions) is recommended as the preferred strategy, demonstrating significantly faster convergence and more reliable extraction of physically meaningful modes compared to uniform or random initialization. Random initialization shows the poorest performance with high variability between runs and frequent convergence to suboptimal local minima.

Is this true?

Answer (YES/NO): NO